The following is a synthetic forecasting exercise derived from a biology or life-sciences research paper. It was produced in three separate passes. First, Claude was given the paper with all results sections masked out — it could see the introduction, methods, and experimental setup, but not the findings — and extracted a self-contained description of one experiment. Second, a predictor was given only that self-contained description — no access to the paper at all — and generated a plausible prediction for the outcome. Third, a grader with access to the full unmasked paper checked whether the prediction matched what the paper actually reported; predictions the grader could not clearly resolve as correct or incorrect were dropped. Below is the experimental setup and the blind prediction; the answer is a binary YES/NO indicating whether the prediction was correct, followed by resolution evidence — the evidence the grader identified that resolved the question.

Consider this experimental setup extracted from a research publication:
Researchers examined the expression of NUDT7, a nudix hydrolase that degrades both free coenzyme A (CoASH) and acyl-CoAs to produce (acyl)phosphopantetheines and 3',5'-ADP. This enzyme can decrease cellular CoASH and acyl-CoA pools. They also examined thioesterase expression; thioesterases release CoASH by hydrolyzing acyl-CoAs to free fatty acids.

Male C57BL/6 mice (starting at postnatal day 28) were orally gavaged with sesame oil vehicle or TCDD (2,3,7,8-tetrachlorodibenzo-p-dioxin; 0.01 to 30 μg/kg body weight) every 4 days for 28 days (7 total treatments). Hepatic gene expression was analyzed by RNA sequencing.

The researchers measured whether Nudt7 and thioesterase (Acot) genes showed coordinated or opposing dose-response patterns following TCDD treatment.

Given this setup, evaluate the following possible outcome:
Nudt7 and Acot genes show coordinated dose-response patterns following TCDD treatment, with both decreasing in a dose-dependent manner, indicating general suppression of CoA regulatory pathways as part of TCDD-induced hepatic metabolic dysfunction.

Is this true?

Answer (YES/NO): NO